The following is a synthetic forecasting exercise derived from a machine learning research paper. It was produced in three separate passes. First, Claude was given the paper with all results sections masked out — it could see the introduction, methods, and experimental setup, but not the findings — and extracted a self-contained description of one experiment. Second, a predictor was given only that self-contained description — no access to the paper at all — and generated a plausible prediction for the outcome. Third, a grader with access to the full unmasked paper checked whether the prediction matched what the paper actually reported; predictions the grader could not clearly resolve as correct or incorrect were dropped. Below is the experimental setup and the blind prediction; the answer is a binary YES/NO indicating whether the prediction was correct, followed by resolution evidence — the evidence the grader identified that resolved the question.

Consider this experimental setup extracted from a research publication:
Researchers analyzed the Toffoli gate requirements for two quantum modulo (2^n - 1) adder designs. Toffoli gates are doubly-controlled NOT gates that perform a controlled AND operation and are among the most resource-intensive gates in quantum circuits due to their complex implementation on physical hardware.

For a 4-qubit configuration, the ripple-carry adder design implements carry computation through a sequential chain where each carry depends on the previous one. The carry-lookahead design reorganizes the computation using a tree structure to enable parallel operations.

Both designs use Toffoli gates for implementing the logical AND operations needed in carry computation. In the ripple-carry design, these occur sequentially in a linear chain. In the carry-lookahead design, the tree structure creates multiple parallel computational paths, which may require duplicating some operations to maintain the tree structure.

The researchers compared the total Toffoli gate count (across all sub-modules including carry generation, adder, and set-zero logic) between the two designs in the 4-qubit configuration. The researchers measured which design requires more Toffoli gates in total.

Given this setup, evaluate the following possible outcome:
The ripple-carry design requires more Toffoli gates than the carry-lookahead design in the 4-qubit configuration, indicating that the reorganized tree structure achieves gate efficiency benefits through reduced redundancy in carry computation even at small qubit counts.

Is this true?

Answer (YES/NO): NO